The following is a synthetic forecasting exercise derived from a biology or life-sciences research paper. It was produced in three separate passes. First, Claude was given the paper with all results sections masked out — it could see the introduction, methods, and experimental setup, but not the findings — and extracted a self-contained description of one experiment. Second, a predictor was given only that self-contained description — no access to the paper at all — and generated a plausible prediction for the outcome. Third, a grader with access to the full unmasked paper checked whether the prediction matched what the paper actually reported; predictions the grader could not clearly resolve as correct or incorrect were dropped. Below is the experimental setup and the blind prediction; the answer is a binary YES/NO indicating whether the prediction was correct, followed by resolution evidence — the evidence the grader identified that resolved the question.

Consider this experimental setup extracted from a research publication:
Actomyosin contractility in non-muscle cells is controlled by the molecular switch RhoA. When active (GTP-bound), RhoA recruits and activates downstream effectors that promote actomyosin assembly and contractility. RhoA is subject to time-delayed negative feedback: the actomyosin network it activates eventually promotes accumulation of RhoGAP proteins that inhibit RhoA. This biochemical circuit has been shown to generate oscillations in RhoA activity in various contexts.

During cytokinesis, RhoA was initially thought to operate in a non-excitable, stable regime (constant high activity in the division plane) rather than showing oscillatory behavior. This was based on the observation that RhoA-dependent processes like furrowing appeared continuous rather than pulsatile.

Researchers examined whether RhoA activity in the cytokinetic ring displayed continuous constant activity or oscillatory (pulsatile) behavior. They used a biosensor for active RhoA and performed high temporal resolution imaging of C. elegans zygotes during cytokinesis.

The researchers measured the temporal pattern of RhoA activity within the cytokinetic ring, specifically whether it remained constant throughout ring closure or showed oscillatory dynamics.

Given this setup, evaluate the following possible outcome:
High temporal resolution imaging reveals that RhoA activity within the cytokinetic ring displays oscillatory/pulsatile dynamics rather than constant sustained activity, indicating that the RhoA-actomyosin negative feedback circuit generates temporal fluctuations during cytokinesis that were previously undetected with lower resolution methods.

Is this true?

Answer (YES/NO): YES